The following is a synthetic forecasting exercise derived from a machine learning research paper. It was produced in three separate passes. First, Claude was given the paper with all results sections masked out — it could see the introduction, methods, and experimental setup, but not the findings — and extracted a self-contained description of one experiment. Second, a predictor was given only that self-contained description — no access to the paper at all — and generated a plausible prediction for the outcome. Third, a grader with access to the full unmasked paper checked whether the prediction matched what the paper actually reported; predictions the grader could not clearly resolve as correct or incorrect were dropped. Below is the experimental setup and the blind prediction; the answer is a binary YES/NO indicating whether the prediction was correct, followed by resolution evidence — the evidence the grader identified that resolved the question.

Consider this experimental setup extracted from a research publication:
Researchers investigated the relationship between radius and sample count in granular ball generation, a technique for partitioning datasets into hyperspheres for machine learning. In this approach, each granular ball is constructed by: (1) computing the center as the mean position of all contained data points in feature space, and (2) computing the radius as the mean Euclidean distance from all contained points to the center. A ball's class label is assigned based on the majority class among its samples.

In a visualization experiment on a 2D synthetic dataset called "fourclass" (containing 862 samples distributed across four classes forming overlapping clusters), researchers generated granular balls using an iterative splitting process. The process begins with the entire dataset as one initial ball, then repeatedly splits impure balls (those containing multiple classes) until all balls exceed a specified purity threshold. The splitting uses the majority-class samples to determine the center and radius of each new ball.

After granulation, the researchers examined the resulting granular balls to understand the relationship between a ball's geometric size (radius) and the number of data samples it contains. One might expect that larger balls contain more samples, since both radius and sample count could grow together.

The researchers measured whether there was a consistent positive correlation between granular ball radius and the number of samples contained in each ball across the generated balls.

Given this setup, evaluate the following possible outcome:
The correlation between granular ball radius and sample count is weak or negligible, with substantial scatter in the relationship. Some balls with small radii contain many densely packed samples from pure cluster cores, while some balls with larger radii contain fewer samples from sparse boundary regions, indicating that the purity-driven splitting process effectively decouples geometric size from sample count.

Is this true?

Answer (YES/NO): YES